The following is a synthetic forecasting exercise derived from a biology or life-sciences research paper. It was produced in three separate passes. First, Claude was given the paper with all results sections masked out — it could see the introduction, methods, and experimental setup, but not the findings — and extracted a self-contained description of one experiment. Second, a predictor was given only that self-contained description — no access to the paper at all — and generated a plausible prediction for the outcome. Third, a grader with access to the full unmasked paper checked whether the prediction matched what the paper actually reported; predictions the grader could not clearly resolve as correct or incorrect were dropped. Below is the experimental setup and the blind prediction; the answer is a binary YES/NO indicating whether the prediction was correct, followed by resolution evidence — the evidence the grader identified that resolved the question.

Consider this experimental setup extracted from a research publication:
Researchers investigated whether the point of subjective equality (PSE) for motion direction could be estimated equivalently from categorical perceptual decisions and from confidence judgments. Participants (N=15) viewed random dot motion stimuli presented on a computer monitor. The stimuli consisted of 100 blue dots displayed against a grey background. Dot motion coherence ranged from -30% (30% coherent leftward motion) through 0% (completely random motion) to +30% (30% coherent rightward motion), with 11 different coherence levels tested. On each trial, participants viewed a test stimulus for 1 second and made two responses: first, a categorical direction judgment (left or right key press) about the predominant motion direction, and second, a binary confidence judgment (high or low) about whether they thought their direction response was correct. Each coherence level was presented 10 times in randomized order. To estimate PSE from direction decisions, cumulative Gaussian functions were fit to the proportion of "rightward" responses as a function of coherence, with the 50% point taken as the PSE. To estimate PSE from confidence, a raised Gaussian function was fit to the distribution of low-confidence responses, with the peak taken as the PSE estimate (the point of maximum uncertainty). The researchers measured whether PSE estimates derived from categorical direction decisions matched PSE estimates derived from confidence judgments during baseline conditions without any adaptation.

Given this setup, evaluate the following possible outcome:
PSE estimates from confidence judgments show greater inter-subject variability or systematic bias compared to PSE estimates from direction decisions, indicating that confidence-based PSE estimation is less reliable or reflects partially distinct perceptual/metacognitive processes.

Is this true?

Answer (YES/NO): NO